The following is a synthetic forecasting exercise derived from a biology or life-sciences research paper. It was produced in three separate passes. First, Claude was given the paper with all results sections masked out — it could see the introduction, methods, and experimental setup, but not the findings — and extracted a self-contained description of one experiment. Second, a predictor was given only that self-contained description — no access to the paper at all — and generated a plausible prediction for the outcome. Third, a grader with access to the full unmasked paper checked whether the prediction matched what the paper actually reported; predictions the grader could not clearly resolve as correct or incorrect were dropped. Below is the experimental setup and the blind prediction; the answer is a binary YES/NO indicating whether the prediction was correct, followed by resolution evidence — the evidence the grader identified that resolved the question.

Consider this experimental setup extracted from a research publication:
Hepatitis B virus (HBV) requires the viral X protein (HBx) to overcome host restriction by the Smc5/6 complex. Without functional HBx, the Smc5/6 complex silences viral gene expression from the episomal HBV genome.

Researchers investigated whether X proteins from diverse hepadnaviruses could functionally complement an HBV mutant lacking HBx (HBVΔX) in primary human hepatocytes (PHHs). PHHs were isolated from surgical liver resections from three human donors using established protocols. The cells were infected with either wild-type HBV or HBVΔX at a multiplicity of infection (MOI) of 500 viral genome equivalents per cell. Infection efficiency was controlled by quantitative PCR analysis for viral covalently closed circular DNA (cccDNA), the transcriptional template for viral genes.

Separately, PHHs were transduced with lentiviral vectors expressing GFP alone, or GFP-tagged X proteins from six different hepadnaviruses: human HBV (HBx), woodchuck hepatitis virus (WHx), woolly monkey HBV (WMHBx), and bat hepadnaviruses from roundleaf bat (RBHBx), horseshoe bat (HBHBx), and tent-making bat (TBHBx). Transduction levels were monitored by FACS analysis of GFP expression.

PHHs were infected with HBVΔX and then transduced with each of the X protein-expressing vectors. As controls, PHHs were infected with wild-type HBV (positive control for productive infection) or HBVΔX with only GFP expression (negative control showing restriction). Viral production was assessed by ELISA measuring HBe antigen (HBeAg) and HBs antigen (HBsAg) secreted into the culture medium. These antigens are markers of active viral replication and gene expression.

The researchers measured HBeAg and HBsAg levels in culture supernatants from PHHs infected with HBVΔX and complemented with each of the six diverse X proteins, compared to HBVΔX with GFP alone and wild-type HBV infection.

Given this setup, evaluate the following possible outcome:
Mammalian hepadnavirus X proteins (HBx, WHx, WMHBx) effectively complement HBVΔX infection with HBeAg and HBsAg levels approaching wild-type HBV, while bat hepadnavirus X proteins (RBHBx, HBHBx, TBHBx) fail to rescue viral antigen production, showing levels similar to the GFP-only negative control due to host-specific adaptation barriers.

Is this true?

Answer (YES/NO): NO